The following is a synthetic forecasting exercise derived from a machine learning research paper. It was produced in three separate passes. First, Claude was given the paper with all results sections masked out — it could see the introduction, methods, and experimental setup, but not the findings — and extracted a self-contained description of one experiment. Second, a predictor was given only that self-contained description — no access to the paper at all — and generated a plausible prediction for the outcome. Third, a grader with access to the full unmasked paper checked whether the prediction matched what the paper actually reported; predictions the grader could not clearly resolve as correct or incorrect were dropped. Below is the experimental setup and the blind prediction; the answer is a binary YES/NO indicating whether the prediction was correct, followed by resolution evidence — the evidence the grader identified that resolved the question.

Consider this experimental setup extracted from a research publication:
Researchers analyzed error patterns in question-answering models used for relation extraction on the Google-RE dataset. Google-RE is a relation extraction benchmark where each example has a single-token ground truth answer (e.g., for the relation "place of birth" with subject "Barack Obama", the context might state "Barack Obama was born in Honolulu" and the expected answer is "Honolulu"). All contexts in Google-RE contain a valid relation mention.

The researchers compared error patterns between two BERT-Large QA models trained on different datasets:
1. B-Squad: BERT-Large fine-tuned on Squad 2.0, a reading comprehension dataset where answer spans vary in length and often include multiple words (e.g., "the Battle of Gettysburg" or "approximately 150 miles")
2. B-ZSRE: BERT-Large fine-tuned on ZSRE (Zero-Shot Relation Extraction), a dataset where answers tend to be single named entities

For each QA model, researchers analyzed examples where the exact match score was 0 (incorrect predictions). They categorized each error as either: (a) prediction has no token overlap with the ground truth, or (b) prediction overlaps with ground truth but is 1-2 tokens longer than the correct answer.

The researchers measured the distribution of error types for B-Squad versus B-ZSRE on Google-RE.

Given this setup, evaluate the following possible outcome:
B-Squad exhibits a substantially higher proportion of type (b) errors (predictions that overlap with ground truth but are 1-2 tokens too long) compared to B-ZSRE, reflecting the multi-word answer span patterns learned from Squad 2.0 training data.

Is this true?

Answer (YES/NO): YES